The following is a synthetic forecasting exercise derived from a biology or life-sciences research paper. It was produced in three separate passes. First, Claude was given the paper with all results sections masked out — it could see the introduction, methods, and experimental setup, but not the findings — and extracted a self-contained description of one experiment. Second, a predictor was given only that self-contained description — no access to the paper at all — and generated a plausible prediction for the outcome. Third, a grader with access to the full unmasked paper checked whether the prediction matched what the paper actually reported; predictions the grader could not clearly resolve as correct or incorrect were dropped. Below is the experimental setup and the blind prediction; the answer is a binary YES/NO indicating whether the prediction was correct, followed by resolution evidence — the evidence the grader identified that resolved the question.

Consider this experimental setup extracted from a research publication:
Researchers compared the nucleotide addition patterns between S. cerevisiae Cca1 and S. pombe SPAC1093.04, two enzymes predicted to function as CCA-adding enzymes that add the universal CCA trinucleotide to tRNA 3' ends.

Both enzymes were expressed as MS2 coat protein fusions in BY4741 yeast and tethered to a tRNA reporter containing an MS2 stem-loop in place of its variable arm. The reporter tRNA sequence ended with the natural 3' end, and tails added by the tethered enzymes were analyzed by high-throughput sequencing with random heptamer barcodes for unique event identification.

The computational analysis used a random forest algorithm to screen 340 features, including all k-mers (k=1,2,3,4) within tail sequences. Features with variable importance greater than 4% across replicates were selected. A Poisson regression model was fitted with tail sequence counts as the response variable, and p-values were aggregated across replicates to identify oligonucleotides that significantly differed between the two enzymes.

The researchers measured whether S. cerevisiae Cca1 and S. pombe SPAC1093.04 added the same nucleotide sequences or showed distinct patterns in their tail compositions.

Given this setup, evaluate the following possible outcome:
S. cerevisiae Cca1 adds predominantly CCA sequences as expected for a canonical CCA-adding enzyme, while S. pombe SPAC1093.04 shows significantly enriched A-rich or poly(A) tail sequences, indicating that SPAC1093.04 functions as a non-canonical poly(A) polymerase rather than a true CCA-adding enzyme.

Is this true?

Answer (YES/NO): NO